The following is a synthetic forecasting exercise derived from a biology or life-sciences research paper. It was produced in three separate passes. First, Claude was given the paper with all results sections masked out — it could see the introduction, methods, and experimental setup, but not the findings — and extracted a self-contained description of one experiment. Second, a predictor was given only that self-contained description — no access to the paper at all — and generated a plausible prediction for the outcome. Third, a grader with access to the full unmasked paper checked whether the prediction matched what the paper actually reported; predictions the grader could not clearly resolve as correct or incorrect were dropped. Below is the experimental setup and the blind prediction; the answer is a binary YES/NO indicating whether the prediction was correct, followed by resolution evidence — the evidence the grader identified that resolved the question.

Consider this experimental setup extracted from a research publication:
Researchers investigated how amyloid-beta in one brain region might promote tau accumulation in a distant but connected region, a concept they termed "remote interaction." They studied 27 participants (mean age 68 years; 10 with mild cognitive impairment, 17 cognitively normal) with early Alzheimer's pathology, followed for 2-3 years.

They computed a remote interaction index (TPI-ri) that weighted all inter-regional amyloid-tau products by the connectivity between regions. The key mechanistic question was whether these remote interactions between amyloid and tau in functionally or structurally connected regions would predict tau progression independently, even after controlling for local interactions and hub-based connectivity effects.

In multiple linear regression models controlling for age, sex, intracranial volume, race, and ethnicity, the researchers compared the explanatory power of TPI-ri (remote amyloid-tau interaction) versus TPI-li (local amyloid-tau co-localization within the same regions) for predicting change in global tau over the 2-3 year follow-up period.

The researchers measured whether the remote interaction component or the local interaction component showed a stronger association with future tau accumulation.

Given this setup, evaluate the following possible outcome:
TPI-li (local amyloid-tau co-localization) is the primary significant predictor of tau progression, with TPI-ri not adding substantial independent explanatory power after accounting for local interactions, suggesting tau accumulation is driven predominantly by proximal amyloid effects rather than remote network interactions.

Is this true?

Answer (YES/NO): NO